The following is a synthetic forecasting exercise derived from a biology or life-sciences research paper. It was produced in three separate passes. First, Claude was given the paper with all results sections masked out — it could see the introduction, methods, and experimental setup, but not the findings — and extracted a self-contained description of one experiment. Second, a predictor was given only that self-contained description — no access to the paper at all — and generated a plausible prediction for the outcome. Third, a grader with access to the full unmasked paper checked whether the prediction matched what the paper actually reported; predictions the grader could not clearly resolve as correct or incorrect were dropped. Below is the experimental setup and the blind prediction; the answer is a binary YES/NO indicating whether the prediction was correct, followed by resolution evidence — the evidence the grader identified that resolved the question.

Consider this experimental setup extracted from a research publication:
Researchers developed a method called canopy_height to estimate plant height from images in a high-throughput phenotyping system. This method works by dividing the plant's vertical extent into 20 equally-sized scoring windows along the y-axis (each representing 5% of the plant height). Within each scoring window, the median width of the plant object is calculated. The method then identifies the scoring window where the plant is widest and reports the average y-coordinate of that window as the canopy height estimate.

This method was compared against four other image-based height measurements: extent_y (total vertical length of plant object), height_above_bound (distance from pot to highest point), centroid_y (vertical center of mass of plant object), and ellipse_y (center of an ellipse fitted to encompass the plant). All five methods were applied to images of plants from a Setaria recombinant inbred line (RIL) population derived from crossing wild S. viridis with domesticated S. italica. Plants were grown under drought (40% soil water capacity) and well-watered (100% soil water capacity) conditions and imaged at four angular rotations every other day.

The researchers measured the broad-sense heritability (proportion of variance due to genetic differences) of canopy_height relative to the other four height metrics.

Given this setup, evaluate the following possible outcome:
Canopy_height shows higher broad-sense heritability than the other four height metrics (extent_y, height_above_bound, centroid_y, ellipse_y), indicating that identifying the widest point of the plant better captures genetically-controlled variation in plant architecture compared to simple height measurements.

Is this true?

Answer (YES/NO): NO